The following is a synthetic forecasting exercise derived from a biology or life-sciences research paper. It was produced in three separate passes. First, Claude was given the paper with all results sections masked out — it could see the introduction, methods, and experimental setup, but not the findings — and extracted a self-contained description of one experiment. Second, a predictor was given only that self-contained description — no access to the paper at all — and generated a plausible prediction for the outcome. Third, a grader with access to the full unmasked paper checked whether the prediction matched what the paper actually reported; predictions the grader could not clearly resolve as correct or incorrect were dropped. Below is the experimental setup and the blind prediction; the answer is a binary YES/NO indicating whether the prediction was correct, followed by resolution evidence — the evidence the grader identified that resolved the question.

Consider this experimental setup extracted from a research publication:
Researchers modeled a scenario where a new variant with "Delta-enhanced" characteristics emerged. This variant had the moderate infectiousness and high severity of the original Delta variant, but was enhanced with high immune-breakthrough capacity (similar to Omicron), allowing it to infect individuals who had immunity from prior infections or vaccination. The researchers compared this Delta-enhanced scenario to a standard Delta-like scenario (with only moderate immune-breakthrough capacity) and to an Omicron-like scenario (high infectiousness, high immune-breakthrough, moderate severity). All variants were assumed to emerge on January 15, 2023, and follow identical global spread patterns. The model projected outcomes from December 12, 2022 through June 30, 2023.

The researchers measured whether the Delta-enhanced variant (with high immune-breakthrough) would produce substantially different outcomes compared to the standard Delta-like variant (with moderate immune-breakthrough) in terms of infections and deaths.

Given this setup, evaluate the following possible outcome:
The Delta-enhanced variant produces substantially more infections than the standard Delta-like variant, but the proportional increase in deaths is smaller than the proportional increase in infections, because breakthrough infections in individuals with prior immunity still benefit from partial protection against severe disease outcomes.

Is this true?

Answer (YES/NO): NO